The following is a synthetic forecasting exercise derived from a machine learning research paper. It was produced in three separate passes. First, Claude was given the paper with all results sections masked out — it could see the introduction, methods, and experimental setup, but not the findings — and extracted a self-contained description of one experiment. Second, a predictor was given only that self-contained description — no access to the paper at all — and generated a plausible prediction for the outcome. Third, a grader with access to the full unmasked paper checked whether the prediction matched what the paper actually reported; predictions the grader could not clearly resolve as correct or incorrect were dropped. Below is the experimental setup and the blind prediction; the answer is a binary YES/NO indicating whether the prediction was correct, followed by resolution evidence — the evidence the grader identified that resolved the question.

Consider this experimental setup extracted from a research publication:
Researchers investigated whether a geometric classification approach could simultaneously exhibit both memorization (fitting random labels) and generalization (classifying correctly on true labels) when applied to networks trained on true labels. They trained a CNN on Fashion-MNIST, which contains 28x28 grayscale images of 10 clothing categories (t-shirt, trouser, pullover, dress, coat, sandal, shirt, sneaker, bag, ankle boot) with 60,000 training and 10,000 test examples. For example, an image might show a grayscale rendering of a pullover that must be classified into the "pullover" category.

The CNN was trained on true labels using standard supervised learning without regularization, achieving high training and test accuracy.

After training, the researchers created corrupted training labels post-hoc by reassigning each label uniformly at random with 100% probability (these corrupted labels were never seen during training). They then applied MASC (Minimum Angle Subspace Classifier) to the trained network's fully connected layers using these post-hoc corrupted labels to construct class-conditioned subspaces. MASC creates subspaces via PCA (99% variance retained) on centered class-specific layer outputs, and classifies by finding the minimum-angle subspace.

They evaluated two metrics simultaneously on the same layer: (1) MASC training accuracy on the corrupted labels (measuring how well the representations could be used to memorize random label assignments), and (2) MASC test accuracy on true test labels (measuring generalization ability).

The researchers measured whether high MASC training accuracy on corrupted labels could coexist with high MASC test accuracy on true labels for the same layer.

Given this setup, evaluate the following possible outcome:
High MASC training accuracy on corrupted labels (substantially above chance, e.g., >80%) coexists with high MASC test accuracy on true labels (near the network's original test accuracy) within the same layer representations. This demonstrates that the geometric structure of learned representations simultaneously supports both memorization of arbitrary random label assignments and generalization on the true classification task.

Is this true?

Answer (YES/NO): NO